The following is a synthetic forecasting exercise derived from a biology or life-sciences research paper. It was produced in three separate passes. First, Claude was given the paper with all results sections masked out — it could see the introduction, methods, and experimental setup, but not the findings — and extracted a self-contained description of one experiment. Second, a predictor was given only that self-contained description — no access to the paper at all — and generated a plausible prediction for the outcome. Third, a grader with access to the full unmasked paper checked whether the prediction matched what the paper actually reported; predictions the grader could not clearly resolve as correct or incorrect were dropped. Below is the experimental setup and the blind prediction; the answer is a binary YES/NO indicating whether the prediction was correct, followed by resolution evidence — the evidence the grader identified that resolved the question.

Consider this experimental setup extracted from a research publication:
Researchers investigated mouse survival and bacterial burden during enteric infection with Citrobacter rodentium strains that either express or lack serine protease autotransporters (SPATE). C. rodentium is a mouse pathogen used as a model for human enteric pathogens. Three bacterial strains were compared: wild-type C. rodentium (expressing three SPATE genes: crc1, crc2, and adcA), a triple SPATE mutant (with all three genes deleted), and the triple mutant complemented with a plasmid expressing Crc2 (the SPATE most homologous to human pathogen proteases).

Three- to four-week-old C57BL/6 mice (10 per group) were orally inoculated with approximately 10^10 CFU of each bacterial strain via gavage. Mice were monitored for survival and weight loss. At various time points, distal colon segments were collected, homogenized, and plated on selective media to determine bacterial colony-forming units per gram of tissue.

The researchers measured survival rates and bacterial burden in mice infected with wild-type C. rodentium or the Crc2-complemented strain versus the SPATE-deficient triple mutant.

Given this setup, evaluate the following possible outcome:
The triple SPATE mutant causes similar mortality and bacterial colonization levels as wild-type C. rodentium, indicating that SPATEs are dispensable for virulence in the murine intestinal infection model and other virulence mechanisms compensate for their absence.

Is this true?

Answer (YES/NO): NO